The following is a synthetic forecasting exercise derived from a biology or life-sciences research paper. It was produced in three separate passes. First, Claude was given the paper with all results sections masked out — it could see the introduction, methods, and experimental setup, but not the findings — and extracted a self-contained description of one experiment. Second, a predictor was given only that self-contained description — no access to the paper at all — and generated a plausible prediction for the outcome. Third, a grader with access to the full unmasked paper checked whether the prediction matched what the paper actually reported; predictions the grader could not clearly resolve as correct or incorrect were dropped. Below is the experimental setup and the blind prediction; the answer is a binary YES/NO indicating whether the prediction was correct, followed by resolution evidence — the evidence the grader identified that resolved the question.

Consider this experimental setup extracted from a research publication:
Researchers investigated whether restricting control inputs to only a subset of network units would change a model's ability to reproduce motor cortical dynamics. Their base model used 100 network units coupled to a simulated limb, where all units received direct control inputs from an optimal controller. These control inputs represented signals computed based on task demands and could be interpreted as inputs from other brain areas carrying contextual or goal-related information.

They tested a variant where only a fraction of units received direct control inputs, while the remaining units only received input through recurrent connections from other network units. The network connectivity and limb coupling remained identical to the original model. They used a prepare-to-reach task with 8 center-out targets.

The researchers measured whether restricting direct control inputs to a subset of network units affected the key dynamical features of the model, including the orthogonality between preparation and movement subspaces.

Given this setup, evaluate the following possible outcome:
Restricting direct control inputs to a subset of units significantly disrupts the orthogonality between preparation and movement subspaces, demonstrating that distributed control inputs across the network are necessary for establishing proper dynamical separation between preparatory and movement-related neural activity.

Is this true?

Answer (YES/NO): NO